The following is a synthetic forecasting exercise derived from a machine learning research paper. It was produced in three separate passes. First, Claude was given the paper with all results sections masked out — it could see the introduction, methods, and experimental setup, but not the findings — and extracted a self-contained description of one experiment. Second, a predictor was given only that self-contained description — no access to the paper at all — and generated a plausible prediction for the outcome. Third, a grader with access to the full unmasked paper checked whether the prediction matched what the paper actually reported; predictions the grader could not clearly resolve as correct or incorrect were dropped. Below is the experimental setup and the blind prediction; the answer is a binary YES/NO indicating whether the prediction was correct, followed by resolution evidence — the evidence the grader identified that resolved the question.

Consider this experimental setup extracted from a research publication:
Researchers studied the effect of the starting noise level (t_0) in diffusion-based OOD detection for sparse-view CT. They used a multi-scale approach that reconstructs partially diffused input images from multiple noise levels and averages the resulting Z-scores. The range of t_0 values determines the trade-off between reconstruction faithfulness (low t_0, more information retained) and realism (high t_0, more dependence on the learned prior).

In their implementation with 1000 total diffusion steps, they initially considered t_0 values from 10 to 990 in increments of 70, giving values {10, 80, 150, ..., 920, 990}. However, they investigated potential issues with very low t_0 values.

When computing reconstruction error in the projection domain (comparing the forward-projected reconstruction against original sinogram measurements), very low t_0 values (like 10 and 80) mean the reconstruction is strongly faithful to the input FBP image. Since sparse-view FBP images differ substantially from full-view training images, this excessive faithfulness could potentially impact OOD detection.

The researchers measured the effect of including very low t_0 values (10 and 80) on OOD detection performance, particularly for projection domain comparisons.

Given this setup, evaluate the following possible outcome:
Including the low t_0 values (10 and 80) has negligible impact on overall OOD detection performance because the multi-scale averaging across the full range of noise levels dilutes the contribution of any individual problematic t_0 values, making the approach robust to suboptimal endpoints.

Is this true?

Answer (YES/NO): NO